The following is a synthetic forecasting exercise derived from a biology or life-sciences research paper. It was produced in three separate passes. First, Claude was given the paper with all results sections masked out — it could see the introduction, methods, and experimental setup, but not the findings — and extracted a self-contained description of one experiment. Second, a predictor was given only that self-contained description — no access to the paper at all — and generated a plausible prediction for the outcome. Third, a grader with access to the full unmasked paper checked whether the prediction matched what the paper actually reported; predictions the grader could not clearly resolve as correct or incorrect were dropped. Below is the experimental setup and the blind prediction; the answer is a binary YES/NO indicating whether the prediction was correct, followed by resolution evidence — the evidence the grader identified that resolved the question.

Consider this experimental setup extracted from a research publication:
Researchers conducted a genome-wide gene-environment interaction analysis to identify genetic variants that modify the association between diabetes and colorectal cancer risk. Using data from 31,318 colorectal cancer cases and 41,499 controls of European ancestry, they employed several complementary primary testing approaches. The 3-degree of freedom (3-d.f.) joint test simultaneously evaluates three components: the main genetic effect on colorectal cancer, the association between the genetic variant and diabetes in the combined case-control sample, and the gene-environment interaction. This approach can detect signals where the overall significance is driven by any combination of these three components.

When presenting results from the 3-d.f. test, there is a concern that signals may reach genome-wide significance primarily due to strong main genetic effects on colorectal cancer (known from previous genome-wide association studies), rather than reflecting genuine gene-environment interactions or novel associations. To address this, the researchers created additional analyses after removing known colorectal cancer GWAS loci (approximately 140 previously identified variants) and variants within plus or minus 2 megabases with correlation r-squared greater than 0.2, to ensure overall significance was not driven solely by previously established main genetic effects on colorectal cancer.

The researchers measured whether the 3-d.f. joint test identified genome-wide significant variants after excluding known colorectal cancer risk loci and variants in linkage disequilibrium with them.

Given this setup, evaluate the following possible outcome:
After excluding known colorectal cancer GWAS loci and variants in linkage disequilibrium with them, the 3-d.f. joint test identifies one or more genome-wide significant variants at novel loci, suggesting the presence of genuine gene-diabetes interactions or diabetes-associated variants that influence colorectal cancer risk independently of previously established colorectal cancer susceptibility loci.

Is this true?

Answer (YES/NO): YES